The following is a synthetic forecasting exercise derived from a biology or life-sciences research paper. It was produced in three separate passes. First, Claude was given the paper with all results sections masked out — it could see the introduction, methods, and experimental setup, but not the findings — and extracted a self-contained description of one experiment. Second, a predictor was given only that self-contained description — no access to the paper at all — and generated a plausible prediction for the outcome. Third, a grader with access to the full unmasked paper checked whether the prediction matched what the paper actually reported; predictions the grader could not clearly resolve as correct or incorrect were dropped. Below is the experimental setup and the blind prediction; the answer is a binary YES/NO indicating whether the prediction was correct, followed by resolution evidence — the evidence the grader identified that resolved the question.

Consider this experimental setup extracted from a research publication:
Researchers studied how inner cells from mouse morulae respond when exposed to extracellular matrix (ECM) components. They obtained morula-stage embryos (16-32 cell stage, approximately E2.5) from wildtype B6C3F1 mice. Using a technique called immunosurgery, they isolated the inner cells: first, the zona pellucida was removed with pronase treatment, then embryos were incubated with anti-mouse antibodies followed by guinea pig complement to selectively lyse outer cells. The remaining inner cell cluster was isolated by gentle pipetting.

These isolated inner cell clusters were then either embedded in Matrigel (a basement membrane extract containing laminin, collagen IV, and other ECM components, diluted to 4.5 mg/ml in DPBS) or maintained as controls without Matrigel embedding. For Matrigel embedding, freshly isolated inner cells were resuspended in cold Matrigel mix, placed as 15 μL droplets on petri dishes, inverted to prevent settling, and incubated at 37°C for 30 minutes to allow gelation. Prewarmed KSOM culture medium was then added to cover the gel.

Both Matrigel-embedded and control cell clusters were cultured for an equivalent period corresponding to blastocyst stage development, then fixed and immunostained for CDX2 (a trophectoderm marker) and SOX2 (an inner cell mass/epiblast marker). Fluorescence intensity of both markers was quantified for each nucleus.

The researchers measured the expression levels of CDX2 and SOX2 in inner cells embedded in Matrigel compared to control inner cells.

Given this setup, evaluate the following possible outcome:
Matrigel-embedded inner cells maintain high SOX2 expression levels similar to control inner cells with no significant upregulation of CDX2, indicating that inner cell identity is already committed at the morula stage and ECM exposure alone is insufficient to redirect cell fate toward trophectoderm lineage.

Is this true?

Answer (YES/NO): NO